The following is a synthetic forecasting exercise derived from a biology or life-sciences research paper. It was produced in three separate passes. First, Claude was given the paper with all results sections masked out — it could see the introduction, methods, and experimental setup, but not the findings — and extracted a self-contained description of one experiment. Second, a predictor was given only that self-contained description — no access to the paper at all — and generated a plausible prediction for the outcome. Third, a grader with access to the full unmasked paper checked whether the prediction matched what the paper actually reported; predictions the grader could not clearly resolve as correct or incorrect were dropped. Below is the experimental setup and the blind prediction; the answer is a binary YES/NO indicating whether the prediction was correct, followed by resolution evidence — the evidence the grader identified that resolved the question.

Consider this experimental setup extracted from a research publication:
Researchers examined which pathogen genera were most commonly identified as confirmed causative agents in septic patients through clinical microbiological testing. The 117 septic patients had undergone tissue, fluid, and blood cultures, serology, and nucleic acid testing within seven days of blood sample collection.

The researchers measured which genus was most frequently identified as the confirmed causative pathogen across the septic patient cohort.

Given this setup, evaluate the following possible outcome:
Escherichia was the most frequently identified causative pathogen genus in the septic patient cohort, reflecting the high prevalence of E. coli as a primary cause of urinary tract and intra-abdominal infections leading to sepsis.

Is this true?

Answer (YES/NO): YES